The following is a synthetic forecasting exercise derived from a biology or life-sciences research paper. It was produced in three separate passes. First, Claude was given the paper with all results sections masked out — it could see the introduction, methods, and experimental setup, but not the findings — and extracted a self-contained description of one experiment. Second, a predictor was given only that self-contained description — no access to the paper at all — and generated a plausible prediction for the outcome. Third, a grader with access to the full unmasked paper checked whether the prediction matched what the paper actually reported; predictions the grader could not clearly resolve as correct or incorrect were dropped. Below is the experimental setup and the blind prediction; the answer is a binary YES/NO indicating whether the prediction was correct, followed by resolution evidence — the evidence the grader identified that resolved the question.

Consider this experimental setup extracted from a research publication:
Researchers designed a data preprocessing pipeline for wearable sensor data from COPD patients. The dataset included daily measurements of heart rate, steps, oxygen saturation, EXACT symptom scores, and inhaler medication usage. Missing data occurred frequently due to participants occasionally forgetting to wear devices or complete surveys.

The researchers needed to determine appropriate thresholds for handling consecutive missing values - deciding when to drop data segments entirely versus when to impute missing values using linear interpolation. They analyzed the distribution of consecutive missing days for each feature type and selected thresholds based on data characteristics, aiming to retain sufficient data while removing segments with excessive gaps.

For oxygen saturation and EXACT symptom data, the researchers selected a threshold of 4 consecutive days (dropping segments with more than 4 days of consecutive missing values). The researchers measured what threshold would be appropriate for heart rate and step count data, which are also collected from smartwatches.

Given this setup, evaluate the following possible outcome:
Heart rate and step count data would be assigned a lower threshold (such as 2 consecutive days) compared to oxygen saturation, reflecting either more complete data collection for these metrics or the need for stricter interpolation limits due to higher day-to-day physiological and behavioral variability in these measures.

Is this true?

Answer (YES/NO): YES